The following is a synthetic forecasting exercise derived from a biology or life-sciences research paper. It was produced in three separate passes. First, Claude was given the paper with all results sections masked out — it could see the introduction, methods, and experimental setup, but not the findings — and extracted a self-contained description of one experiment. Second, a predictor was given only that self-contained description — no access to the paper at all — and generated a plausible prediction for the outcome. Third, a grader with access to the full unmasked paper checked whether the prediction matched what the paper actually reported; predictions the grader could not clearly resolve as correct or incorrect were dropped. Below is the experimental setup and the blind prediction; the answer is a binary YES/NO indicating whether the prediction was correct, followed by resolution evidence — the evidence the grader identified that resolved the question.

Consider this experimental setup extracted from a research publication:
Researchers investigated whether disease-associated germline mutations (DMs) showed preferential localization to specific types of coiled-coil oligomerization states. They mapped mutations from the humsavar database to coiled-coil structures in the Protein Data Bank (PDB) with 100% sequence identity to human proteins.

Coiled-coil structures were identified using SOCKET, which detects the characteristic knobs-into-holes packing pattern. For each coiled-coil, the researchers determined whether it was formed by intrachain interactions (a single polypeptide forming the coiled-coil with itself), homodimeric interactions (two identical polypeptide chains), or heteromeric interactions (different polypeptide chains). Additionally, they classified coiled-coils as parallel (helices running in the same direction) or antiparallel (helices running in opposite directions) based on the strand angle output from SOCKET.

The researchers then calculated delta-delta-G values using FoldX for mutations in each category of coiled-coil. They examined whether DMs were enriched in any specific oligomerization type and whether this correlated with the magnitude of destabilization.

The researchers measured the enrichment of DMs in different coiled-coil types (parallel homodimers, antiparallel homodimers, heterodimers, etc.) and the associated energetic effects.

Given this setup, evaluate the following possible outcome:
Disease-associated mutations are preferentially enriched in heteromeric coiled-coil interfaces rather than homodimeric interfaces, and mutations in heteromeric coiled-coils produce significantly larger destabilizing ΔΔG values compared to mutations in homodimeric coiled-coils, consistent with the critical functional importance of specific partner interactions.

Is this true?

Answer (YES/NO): NO